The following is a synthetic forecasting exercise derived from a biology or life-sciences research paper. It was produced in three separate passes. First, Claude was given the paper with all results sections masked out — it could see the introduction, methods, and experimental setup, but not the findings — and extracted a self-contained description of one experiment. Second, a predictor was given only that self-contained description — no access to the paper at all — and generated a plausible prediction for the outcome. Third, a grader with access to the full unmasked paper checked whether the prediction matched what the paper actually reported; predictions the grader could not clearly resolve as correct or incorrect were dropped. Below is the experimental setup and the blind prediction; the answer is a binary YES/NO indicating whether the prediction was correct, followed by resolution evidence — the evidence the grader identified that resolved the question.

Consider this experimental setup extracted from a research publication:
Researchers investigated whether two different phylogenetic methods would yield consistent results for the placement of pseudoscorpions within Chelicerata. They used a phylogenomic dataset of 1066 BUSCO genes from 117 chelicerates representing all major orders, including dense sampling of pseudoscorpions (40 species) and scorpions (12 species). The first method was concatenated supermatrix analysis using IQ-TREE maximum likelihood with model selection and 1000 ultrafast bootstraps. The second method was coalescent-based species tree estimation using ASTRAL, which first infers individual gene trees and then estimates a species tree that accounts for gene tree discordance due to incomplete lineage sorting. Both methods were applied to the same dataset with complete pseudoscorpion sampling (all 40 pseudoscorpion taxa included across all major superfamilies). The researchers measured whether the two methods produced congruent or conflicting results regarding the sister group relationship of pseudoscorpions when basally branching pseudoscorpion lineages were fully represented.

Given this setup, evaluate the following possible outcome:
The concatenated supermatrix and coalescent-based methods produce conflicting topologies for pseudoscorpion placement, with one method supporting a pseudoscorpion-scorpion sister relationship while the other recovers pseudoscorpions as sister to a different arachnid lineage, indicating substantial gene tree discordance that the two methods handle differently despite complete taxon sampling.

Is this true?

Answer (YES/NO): NO